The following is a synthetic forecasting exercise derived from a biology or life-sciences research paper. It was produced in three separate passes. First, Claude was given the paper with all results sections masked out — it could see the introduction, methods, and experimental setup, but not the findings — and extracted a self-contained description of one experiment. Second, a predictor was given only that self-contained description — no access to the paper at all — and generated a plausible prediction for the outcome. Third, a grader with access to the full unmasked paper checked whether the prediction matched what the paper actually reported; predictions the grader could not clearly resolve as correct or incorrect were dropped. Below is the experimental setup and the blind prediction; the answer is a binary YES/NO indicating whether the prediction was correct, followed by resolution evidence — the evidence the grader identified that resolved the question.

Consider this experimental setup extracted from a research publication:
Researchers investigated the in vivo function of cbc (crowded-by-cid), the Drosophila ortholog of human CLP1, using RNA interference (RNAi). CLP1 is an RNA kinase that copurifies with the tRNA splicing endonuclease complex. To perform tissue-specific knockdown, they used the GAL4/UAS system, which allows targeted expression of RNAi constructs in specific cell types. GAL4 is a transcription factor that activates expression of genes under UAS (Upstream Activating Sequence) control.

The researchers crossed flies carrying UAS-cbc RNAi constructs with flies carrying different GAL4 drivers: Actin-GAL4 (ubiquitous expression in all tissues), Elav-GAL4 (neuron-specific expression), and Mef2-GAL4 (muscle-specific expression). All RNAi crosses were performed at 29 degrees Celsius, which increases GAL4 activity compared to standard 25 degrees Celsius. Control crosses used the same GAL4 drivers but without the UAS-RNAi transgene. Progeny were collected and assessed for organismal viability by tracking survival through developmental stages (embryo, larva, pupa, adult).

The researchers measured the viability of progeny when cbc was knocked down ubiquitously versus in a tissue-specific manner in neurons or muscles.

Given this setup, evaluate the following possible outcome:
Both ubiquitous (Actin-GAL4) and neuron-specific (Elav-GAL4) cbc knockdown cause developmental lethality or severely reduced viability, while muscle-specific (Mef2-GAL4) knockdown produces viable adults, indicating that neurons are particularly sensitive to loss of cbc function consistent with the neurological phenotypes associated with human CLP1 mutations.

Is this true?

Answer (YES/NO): NO